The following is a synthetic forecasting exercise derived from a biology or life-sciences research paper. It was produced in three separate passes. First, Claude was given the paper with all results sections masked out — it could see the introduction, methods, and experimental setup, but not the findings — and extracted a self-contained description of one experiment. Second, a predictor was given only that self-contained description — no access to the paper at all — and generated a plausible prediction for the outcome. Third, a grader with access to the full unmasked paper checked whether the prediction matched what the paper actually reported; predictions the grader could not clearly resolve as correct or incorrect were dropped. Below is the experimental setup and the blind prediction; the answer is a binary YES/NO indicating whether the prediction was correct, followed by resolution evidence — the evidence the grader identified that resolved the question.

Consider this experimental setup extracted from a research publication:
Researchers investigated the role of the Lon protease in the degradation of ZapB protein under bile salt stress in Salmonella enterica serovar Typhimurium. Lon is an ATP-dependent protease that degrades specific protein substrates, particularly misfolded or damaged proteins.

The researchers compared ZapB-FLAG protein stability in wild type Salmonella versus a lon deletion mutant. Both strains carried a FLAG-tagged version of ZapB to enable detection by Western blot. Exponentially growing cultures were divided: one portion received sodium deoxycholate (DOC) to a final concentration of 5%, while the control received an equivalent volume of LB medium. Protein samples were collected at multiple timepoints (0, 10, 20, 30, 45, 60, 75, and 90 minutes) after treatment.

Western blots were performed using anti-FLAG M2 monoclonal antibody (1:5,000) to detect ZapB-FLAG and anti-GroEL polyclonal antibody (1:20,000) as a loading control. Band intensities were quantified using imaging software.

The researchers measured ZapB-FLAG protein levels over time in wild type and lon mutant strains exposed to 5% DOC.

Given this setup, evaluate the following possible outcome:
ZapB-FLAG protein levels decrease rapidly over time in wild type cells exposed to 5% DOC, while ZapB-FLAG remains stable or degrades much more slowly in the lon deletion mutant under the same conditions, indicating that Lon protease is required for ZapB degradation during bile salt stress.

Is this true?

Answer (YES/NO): YES